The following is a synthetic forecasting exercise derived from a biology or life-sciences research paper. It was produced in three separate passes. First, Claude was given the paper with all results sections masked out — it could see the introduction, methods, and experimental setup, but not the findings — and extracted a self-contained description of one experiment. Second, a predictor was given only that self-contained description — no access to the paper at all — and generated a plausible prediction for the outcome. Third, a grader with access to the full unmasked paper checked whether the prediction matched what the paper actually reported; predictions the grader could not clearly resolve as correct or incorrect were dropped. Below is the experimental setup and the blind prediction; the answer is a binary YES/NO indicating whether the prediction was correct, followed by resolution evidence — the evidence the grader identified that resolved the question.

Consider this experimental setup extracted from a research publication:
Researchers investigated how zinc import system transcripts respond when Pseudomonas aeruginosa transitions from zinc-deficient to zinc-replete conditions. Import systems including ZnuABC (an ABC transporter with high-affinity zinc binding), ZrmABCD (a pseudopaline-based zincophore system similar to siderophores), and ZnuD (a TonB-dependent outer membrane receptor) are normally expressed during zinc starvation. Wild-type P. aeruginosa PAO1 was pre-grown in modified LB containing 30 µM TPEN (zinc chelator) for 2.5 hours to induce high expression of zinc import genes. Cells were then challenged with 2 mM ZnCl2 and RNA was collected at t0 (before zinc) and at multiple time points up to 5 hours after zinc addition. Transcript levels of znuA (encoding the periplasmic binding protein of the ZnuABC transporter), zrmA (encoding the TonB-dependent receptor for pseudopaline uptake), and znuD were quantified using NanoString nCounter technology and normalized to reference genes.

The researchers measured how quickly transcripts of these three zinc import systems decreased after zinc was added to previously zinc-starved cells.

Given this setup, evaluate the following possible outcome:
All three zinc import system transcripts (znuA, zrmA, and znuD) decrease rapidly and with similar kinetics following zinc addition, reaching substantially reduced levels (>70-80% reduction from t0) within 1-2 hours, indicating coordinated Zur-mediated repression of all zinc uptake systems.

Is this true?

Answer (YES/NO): YES